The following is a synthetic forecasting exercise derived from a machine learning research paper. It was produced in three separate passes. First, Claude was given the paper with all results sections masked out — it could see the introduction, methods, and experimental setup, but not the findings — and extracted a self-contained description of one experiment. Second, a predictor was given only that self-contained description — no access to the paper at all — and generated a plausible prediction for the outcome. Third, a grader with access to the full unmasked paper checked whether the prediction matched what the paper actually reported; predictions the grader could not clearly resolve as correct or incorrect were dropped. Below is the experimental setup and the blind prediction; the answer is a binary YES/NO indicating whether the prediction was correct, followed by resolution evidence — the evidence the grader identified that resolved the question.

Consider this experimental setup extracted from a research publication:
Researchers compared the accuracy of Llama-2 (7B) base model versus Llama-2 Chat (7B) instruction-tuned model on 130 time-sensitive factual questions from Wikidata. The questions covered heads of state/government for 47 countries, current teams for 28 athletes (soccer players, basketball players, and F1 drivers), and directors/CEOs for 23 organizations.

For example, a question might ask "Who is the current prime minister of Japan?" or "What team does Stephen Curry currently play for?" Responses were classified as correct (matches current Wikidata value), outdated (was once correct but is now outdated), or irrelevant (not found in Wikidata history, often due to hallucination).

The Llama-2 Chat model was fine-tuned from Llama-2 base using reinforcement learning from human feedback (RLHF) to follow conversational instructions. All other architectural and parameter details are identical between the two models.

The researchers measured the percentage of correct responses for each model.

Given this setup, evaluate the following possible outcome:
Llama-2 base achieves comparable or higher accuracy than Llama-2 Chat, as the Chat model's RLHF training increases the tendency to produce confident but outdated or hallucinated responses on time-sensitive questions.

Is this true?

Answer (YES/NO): YES